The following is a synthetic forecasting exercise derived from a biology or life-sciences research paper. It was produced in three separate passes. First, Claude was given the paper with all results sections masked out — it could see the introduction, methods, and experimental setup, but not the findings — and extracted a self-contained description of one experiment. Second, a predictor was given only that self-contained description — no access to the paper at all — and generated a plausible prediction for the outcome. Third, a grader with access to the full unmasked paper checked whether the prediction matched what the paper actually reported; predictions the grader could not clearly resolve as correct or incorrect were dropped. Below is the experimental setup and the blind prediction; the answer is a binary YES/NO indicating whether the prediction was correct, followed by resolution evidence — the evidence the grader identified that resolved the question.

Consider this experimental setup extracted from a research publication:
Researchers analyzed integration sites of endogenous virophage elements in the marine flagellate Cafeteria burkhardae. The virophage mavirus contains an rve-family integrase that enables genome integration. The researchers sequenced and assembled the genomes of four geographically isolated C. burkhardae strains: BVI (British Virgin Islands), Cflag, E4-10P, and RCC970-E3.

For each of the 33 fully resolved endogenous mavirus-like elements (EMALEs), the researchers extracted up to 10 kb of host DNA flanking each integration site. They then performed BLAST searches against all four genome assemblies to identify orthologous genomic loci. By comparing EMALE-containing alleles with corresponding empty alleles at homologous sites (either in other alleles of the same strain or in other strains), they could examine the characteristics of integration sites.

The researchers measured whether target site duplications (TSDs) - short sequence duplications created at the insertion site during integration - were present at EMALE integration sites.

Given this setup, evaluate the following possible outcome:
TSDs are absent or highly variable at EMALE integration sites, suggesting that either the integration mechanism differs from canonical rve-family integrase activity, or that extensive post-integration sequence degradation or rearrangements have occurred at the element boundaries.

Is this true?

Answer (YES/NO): NO